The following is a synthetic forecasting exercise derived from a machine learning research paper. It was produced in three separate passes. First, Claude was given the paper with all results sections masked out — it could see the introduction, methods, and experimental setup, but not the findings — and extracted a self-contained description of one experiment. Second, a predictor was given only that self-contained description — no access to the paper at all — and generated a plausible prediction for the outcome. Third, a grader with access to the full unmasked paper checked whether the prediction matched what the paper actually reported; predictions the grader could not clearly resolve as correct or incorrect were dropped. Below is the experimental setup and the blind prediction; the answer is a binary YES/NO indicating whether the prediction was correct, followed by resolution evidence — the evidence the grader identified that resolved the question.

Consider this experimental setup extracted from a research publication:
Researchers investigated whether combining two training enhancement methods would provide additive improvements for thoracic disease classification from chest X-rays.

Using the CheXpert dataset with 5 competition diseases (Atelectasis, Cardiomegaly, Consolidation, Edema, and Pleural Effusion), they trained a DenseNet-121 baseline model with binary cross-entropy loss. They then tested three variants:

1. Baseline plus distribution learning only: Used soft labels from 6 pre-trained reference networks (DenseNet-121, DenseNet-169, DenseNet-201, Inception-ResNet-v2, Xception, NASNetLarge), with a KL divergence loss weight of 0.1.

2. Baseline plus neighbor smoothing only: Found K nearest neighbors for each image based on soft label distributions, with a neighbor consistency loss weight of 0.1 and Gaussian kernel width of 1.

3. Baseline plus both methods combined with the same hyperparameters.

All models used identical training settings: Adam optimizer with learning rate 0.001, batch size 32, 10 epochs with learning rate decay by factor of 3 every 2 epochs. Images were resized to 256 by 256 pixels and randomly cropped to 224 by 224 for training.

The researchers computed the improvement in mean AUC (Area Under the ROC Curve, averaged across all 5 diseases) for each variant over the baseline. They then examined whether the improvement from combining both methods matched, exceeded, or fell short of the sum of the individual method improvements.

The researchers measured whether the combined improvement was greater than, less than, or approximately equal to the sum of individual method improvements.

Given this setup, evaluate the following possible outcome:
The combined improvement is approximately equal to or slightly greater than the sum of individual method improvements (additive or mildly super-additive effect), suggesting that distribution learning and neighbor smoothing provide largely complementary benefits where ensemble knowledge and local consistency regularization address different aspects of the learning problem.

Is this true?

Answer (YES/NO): NO